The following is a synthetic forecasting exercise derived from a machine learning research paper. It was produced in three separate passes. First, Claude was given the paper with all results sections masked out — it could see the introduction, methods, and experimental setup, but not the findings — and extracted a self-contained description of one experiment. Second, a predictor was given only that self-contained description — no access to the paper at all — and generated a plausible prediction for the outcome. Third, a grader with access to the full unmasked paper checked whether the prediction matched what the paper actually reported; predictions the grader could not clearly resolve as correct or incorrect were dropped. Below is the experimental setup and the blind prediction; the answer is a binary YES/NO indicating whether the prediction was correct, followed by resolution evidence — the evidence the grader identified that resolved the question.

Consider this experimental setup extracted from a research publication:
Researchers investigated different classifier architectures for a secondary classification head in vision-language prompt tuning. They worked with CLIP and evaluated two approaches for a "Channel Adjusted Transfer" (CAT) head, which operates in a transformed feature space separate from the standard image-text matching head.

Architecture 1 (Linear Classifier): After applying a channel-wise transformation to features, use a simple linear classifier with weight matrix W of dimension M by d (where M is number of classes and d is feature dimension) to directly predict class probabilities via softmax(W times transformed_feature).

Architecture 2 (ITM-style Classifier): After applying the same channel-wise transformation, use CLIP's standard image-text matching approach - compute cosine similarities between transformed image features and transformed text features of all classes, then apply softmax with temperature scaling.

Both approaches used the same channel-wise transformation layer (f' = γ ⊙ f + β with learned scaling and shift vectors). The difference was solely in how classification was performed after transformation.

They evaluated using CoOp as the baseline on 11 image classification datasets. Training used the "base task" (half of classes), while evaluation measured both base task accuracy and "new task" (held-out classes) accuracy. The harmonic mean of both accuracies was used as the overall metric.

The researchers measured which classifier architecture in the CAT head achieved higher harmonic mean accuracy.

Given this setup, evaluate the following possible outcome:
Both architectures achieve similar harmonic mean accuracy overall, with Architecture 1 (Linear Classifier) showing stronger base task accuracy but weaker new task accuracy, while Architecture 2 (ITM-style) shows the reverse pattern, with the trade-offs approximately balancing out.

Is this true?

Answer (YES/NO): NO